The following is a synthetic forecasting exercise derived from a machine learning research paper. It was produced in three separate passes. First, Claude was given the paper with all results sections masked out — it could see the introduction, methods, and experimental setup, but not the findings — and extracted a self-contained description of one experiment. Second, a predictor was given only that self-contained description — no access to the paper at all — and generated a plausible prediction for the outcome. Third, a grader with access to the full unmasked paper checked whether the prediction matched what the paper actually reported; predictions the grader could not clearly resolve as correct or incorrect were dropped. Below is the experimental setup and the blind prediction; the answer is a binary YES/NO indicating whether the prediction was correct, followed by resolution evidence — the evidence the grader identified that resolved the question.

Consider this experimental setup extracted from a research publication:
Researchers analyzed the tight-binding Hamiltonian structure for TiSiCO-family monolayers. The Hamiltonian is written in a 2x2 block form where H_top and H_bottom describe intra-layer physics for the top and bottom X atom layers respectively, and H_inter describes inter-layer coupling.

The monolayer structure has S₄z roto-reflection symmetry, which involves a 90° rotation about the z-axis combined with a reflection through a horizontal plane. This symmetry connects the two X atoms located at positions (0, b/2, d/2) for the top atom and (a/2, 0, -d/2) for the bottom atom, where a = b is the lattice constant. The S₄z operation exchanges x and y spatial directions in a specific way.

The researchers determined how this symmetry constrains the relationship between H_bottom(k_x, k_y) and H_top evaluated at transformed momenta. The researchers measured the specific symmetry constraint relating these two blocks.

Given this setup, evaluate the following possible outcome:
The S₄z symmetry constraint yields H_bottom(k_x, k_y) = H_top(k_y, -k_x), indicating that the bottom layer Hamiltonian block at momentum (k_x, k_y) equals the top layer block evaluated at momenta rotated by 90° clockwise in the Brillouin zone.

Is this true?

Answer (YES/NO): YES